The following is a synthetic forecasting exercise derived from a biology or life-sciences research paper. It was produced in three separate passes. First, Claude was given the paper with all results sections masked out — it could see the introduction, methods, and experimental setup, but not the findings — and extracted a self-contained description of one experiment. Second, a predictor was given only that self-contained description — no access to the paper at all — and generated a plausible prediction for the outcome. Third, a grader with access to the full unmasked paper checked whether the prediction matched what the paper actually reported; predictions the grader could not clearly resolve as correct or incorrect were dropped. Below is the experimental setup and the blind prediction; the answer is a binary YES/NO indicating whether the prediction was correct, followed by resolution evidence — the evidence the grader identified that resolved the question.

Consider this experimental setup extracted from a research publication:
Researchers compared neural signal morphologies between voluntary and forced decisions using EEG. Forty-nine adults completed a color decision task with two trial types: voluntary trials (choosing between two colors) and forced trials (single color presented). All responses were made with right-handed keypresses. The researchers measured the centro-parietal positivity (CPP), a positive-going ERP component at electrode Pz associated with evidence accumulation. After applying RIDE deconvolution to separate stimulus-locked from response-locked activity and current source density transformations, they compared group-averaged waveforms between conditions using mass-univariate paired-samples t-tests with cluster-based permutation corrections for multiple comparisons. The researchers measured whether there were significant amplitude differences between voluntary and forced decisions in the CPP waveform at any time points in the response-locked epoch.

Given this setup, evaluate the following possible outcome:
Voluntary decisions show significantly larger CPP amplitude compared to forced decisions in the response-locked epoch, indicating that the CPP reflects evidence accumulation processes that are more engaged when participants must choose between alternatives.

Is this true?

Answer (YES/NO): NO